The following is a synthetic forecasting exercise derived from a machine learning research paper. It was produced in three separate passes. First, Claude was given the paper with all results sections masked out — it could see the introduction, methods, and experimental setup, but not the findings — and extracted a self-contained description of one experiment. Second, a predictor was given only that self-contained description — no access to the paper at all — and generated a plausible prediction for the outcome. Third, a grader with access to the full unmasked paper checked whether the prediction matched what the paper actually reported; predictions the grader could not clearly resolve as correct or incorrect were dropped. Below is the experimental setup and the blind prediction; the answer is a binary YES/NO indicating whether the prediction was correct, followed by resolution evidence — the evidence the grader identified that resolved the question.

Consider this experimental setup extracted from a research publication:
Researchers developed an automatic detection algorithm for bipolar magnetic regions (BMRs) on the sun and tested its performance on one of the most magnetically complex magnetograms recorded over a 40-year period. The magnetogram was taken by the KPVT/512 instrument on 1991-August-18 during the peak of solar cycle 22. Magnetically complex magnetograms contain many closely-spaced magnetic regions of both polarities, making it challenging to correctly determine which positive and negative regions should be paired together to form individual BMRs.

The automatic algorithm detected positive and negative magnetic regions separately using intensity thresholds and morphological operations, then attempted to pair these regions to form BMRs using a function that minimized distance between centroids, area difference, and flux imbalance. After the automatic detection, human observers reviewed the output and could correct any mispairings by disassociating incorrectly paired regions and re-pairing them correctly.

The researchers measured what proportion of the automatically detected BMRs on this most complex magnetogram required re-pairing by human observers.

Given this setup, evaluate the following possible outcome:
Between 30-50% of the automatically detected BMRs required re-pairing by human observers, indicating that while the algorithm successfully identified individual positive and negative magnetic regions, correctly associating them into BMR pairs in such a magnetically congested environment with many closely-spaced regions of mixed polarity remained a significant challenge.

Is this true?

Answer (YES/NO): NO